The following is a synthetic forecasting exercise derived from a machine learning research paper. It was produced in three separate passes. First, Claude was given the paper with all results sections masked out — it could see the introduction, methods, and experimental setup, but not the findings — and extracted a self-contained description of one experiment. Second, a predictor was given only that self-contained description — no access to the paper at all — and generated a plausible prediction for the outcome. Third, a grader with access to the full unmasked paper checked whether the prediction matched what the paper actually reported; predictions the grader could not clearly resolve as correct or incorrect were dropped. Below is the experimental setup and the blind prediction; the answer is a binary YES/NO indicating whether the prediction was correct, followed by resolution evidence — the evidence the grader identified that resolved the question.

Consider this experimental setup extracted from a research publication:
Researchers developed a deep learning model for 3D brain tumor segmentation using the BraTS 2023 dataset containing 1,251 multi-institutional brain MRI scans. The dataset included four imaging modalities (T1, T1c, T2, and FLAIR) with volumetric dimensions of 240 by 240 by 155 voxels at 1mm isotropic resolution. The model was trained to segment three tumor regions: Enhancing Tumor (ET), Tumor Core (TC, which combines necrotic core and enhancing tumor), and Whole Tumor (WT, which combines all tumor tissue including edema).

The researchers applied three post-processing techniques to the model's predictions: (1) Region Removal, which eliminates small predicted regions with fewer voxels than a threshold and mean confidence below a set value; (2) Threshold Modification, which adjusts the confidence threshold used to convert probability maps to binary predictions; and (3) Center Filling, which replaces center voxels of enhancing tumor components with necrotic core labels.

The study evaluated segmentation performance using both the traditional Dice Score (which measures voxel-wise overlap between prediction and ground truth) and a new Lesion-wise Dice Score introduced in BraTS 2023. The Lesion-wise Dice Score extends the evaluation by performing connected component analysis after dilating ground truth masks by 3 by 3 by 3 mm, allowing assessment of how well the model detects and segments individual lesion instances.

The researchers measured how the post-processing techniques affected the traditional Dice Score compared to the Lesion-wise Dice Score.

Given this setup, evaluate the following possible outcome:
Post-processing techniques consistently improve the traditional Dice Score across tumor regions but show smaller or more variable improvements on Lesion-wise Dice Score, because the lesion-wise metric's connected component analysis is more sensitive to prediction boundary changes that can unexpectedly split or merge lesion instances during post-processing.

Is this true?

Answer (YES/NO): NO